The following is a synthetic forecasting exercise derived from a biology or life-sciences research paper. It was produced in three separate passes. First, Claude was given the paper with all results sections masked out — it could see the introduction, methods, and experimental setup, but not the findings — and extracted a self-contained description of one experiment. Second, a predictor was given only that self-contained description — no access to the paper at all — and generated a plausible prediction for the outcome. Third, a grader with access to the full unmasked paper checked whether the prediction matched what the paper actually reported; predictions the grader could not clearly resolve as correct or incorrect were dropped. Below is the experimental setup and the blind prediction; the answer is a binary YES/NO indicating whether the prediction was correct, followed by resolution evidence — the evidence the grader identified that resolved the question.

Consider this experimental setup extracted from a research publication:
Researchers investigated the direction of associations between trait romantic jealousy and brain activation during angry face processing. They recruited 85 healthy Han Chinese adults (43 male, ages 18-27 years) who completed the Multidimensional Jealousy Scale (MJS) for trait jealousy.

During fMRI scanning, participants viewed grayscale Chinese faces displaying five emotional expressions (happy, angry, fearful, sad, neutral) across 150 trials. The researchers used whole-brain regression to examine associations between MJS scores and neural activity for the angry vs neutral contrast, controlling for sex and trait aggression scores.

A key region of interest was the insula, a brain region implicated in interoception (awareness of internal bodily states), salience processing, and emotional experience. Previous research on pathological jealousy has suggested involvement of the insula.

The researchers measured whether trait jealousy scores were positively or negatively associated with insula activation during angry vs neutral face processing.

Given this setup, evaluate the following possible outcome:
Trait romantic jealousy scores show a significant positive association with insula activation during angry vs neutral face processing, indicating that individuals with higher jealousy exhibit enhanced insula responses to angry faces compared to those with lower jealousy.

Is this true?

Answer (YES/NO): YES